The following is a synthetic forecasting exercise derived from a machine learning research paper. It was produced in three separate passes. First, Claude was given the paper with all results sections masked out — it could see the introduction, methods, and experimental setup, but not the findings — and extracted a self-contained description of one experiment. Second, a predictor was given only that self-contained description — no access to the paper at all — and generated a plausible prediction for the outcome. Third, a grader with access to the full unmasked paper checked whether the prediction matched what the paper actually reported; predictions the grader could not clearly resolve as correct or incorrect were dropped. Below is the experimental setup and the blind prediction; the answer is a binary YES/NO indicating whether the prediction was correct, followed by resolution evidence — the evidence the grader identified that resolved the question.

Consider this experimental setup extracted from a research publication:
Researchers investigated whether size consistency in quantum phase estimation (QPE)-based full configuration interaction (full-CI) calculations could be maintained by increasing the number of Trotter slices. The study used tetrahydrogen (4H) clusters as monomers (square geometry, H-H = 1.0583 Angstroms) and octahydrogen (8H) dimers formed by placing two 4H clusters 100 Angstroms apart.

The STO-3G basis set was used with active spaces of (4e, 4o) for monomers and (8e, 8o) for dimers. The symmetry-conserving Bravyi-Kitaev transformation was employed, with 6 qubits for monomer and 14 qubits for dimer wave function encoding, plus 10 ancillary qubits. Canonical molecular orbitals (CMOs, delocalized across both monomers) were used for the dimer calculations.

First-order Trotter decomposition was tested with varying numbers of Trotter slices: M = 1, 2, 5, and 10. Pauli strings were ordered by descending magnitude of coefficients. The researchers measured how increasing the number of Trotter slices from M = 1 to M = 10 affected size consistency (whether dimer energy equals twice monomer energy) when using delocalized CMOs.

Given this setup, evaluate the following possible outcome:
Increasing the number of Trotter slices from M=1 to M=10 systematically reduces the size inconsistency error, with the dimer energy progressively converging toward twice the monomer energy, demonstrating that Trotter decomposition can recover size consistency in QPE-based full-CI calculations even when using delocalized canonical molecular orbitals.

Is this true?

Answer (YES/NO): YES